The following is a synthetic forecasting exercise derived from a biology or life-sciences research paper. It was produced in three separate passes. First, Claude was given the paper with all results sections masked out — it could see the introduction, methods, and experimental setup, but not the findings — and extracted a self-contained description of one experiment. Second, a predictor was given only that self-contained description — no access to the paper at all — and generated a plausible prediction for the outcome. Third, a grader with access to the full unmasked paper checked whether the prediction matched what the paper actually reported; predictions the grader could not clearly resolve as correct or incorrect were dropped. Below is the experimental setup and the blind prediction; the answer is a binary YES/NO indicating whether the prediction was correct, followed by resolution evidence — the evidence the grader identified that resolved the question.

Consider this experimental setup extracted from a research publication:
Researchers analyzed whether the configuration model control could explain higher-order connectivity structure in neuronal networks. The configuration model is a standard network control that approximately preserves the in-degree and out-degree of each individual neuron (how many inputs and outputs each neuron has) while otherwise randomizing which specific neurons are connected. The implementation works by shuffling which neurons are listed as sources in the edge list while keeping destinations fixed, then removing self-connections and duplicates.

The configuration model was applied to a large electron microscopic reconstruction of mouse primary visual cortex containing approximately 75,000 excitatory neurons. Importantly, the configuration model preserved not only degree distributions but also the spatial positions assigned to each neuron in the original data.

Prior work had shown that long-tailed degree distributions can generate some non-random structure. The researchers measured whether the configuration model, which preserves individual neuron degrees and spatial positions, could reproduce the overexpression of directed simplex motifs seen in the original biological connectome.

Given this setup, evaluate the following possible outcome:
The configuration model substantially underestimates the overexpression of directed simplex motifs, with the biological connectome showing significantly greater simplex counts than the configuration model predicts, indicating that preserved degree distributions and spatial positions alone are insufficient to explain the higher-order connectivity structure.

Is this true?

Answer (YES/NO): YES